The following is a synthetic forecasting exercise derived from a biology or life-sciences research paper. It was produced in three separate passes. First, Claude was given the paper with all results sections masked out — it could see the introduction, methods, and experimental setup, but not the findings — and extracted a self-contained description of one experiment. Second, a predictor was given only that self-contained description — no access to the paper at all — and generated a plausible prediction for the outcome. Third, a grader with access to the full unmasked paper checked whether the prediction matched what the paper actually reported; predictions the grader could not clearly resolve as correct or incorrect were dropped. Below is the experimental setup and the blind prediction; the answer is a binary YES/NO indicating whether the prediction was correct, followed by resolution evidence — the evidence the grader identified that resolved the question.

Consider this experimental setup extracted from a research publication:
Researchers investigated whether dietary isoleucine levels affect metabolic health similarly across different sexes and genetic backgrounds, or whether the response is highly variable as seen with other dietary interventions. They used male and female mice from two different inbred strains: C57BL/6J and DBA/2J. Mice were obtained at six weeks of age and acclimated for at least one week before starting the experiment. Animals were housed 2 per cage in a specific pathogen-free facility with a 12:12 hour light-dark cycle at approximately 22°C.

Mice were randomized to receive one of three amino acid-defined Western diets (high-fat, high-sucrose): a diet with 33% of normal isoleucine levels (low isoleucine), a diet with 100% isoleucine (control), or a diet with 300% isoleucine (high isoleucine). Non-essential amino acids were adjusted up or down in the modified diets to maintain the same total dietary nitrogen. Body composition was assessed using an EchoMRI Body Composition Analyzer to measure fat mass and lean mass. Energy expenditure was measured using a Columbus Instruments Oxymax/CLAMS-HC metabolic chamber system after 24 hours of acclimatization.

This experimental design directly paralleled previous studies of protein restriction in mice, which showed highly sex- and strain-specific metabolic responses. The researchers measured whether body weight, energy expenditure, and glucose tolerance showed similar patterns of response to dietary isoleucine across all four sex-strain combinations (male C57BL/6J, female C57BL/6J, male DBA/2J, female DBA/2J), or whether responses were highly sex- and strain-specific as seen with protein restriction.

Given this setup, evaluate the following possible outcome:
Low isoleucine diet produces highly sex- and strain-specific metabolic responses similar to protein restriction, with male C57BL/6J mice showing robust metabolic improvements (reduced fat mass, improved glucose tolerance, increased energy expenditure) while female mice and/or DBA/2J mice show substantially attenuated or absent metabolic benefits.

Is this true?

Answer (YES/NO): NO